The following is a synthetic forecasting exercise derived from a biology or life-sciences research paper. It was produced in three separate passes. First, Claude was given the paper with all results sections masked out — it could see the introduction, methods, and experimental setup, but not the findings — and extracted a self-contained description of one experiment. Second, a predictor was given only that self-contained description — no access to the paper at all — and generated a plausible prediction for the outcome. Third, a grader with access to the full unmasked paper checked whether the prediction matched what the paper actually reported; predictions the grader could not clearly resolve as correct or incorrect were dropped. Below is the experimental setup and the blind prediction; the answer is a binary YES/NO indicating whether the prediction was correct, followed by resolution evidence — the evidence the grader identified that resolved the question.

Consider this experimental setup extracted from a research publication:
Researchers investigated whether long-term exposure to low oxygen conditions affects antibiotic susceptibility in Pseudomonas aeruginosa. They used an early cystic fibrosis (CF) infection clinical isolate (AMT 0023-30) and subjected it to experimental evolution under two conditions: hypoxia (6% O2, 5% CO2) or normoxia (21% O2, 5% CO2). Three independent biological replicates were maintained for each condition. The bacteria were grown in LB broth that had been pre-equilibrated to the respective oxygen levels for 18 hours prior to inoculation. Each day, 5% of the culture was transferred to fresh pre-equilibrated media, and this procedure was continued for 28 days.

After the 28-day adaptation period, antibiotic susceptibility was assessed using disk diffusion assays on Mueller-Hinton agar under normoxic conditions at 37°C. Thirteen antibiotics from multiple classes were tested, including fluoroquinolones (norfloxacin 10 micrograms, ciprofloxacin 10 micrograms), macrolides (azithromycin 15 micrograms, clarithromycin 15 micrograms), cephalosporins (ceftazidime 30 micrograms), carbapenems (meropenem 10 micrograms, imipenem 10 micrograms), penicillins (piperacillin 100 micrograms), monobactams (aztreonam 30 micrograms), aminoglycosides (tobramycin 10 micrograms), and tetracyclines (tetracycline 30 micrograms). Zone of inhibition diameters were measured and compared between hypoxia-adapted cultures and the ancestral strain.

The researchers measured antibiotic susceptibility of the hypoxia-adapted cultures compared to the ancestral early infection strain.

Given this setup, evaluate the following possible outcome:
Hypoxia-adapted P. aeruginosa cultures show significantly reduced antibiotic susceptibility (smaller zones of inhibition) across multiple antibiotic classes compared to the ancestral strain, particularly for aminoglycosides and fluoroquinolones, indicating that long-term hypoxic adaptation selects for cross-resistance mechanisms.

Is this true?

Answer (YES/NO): NO